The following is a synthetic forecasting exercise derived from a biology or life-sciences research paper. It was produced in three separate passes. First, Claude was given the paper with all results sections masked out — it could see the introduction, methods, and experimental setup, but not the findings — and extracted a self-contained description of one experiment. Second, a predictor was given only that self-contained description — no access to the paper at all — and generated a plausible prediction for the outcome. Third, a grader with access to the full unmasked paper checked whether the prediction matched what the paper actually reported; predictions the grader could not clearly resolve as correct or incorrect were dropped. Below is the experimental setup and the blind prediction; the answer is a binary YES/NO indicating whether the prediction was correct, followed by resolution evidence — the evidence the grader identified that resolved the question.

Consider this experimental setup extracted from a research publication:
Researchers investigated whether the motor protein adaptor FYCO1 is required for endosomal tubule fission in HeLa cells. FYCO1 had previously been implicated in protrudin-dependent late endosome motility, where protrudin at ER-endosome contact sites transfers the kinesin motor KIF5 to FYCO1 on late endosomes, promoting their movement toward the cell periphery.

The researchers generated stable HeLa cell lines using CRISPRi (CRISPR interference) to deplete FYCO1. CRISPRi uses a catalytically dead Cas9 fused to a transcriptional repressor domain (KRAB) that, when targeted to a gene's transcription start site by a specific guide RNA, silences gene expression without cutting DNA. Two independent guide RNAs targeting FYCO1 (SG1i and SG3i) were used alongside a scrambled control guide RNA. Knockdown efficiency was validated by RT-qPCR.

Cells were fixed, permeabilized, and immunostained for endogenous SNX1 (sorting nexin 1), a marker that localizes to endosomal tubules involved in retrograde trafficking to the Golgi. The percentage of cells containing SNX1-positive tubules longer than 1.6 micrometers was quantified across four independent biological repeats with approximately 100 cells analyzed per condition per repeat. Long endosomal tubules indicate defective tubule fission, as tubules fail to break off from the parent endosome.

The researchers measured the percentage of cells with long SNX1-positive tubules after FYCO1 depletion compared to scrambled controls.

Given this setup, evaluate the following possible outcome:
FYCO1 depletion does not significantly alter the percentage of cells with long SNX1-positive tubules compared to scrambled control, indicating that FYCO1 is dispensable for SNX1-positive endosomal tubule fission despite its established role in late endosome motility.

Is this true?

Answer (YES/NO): YES